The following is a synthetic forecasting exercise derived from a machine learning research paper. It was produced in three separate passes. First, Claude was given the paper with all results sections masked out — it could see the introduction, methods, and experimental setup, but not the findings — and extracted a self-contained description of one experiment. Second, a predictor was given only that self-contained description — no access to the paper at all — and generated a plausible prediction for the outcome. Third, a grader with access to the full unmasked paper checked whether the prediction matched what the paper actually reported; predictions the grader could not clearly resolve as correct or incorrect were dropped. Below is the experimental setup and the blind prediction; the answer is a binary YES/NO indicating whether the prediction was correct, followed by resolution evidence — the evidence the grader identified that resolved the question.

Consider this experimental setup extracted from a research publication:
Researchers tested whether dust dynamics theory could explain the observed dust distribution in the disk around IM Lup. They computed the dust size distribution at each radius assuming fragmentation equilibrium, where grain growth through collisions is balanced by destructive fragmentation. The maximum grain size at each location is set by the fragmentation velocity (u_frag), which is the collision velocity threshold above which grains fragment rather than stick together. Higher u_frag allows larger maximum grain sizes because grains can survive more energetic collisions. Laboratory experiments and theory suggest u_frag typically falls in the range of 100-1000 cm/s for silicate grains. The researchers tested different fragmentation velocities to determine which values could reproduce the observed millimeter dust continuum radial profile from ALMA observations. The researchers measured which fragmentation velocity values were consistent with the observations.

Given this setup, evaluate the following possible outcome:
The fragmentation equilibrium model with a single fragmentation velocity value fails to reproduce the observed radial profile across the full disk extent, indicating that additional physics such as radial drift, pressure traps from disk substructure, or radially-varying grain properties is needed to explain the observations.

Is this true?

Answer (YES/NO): YES